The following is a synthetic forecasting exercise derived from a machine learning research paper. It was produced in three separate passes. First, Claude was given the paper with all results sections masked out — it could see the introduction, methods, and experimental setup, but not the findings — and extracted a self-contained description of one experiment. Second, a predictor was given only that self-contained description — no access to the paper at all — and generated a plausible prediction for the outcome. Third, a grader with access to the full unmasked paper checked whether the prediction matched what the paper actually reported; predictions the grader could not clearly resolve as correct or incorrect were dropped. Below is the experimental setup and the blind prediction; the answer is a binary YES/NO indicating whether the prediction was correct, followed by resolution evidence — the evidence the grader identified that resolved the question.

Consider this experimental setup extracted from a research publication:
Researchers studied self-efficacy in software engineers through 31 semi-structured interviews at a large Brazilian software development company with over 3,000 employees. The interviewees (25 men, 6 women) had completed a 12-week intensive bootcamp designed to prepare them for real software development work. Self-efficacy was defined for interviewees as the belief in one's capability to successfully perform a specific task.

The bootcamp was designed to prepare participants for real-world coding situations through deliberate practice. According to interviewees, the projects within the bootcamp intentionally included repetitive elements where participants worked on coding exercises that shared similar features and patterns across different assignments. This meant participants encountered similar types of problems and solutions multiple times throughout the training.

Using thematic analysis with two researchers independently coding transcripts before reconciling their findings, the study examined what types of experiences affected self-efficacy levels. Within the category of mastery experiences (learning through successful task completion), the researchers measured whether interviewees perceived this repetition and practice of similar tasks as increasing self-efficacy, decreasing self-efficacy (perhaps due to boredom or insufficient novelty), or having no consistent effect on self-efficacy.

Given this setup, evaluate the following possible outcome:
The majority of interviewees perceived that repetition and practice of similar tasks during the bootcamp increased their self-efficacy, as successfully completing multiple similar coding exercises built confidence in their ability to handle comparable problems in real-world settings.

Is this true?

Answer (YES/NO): YES